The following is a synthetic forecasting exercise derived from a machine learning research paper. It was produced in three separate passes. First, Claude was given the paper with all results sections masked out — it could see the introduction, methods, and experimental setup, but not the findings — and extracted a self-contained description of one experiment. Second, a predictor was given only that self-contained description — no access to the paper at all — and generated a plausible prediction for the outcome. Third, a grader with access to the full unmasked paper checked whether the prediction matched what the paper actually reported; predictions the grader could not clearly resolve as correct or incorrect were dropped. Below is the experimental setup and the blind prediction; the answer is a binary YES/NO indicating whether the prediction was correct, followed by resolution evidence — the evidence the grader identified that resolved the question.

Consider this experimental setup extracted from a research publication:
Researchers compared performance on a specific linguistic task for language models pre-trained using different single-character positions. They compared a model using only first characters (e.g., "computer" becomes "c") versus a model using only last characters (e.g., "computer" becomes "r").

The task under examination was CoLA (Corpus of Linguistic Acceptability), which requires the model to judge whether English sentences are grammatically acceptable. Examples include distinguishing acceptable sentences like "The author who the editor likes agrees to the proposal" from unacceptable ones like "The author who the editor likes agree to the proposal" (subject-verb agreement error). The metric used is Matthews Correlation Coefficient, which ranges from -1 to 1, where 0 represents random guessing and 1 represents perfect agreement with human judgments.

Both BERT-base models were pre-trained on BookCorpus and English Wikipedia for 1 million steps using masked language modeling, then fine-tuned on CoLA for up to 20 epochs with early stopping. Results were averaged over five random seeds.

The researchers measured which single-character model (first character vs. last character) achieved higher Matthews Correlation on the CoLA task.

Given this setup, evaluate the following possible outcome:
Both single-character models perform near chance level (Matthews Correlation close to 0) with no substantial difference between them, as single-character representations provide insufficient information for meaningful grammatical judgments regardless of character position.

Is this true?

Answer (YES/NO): NO